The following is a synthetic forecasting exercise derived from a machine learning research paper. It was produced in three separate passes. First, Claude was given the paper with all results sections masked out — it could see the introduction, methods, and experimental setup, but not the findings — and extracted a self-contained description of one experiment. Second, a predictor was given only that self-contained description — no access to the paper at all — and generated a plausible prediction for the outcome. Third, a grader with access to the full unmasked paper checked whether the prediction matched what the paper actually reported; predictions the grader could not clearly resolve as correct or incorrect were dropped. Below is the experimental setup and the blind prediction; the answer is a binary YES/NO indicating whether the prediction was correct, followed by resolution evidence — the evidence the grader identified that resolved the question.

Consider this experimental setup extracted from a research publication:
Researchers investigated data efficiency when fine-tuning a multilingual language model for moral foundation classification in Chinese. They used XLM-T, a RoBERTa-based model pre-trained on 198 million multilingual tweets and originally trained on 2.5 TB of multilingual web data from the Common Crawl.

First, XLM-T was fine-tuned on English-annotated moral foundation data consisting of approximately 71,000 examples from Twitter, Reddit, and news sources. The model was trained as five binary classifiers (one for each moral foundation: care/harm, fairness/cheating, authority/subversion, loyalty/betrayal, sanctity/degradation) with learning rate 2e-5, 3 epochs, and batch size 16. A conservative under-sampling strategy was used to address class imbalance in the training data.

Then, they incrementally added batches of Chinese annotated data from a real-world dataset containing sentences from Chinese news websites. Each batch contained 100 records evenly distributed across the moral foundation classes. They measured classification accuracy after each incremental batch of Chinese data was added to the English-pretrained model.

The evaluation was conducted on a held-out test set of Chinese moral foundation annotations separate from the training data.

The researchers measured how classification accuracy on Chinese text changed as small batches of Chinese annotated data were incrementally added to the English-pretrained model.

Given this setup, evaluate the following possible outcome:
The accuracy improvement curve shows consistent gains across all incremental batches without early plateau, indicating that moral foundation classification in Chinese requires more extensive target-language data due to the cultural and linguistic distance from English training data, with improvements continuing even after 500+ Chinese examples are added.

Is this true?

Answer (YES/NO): NO